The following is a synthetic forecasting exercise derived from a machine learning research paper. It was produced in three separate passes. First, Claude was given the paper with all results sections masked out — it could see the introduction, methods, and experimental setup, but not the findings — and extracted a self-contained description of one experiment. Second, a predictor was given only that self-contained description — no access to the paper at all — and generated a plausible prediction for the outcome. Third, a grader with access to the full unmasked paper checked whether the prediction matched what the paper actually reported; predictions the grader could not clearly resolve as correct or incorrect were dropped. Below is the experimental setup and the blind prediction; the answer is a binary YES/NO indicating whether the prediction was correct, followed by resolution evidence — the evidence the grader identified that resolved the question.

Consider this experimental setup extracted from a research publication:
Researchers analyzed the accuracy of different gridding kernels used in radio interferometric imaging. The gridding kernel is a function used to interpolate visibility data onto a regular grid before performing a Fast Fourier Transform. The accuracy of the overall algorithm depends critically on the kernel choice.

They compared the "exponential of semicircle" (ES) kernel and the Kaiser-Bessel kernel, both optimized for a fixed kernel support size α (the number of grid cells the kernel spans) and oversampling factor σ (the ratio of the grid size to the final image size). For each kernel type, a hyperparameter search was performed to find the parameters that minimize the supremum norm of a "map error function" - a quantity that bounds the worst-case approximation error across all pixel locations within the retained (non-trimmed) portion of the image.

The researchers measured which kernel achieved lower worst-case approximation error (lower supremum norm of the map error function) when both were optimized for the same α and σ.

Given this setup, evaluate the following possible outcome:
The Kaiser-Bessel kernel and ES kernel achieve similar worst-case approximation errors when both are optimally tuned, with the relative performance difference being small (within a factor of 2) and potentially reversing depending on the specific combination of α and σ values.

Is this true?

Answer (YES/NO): NO